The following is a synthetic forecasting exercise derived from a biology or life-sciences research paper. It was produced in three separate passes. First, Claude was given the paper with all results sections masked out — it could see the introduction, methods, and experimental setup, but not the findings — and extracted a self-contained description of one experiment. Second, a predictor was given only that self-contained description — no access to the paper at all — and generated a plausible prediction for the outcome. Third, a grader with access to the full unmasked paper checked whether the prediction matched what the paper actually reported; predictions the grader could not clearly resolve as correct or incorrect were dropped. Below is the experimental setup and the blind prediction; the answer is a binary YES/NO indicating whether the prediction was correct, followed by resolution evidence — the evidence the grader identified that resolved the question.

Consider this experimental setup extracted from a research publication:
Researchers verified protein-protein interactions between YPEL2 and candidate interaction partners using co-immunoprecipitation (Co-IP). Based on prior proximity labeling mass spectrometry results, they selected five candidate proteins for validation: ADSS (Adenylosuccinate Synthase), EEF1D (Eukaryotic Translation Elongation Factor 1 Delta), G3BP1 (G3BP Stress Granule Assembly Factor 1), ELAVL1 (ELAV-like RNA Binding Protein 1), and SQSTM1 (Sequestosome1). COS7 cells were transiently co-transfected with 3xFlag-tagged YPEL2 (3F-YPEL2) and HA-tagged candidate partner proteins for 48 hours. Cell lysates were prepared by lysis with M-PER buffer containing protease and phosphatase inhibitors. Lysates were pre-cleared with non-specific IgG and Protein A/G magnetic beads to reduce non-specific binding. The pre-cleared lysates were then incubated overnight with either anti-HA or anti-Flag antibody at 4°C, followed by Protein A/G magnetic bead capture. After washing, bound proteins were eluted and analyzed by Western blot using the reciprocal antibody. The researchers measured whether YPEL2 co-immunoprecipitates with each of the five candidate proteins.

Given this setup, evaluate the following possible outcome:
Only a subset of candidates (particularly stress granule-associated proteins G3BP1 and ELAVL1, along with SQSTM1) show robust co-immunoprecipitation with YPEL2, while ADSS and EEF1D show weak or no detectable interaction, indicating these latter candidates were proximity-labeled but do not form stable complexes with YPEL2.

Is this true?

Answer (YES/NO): NO